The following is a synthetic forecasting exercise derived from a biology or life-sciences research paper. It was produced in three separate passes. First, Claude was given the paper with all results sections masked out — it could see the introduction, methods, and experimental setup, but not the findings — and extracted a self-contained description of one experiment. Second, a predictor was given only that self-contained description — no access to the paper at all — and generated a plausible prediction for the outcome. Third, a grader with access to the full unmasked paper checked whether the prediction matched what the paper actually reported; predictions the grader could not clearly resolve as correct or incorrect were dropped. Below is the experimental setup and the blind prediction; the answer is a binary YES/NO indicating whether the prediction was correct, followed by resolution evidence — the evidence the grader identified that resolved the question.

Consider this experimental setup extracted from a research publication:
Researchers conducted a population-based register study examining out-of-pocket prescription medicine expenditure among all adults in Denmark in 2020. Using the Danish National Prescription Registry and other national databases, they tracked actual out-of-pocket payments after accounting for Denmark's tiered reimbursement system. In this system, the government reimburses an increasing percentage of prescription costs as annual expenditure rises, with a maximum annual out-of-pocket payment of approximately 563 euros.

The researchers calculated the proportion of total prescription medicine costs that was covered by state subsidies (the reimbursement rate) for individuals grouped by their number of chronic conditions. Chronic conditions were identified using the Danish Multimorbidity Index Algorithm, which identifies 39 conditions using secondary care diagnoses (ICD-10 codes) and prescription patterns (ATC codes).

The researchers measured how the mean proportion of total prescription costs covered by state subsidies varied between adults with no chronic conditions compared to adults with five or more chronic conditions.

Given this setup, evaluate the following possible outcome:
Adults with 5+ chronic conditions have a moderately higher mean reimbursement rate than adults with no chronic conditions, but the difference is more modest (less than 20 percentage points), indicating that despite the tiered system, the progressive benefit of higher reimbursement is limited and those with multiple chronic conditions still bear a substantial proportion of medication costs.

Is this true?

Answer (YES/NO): NO